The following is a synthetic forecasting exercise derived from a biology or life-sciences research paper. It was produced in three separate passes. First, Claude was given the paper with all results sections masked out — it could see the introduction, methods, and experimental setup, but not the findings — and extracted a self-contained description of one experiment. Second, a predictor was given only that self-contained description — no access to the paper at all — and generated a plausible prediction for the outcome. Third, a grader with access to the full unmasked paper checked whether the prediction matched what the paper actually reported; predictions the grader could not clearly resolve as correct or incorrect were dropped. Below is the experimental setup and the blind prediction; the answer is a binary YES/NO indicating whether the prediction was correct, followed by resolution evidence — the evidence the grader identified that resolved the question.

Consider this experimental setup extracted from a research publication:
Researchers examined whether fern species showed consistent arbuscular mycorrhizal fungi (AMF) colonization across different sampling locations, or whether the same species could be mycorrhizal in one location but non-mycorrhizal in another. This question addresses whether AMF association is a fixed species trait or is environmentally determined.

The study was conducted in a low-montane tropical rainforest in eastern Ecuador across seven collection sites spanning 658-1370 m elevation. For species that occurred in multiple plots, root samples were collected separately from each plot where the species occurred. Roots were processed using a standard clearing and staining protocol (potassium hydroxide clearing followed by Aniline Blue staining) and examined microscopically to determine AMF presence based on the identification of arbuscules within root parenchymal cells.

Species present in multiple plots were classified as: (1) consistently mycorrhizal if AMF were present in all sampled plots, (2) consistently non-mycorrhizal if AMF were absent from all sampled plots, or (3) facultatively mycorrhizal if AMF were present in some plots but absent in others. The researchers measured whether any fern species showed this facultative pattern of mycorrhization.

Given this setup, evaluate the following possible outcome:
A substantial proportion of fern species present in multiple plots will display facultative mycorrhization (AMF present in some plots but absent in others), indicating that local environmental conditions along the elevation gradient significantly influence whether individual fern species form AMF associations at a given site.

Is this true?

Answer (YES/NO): NO